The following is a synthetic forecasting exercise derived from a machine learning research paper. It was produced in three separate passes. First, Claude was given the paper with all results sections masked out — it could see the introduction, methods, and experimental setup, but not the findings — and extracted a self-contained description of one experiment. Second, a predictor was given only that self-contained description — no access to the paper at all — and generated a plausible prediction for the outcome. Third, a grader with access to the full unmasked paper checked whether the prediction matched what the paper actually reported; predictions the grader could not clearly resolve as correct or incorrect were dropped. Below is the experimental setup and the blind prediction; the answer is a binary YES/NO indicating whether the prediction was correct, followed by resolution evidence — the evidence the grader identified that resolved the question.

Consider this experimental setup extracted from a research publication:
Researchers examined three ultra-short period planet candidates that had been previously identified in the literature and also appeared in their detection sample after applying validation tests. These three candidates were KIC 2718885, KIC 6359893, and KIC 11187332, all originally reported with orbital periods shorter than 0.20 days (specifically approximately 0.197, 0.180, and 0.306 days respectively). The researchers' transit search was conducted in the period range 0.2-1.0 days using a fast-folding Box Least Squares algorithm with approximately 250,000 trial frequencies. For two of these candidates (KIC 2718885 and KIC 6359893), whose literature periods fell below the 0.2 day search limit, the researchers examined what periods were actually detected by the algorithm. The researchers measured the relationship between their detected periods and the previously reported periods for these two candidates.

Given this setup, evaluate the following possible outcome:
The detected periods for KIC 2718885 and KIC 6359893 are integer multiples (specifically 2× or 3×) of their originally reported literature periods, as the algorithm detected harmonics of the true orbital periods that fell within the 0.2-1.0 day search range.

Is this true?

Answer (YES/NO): YES